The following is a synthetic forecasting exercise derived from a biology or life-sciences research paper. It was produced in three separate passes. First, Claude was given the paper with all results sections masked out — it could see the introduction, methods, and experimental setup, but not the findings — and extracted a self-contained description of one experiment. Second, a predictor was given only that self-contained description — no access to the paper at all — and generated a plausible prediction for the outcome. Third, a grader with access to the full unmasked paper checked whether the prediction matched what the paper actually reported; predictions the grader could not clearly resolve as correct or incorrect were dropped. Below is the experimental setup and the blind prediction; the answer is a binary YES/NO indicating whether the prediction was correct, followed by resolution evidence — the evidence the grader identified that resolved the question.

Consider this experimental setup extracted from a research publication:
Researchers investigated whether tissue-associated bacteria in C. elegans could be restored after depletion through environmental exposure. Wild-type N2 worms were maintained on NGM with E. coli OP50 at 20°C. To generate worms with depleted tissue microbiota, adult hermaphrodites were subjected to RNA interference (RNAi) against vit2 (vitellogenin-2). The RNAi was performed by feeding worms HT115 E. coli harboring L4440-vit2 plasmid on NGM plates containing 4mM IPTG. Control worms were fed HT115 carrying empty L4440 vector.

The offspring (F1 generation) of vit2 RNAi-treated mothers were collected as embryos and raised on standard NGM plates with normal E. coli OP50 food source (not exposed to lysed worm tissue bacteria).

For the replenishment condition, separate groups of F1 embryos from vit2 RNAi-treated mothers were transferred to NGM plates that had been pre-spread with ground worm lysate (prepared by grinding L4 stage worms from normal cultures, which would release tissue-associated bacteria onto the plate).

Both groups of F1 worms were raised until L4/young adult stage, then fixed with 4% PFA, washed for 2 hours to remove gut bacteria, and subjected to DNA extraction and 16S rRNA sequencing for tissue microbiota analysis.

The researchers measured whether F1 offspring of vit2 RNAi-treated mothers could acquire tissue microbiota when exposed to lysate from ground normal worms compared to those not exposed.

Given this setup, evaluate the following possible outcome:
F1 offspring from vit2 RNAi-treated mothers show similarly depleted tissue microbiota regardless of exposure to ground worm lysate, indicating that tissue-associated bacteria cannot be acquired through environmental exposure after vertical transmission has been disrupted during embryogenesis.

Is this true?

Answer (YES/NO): NO